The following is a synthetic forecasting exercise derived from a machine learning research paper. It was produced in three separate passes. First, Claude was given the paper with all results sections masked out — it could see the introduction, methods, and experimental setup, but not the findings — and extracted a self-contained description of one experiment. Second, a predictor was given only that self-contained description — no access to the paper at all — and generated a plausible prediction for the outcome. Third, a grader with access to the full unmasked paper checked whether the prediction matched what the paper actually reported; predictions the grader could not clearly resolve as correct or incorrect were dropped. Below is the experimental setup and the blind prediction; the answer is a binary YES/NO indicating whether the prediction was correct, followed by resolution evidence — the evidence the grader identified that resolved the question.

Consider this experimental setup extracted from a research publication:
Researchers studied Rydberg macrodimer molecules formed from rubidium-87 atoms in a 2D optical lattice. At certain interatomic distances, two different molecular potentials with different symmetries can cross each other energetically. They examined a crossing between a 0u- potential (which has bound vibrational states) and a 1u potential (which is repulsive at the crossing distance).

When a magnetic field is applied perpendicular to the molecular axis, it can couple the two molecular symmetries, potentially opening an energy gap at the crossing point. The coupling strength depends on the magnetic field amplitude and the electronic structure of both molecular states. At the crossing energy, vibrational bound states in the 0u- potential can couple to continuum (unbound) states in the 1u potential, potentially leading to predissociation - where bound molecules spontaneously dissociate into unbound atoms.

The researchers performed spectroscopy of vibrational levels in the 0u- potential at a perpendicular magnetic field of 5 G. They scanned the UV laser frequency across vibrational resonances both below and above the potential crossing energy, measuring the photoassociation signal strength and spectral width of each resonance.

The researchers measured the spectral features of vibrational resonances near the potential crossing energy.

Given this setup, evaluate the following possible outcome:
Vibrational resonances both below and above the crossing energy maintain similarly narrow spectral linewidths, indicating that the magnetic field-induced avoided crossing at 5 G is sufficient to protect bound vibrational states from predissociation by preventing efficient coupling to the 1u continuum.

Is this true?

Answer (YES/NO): NO